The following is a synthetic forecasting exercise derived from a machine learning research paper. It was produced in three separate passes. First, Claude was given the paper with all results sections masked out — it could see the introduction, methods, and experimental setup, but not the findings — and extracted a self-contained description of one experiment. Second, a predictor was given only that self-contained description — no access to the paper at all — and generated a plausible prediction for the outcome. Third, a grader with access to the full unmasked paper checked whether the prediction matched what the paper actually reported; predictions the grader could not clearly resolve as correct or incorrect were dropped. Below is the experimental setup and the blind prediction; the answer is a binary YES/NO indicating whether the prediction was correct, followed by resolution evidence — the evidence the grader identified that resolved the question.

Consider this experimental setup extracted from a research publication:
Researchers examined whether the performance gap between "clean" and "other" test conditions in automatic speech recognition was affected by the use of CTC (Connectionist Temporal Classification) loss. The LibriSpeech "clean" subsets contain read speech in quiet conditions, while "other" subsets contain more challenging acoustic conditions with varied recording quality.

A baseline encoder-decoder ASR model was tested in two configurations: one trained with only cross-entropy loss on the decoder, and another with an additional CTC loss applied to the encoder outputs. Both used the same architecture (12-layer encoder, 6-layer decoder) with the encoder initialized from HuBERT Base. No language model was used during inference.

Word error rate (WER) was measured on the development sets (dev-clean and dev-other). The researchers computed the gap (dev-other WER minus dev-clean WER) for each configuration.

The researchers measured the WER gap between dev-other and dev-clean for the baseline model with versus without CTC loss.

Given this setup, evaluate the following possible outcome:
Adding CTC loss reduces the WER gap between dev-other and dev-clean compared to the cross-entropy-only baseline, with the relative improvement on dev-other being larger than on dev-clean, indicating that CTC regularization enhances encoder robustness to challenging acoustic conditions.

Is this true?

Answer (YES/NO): NO